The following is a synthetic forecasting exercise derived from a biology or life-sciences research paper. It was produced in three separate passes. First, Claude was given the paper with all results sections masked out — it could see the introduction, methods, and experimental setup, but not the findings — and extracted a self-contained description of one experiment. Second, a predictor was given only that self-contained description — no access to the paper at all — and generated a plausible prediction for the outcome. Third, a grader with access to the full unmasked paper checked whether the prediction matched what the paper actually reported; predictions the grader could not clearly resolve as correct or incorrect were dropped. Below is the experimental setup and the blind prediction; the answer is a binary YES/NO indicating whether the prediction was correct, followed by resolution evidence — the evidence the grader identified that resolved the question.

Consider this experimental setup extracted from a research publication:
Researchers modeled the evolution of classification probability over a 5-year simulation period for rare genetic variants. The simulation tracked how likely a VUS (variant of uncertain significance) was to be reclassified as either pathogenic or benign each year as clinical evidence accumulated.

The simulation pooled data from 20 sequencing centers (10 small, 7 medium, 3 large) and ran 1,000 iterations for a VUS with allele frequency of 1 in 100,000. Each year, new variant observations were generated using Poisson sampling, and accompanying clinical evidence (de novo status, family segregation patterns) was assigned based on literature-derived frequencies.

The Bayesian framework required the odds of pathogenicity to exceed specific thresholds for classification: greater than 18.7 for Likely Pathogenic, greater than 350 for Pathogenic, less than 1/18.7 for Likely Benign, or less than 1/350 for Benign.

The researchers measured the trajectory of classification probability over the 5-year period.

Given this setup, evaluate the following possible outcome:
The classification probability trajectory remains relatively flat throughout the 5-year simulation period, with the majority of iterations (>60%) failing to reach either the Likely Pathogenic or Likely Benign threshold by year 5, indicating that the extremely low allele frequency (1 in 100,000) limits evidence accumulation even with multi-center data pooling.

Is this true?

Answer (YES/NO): NO